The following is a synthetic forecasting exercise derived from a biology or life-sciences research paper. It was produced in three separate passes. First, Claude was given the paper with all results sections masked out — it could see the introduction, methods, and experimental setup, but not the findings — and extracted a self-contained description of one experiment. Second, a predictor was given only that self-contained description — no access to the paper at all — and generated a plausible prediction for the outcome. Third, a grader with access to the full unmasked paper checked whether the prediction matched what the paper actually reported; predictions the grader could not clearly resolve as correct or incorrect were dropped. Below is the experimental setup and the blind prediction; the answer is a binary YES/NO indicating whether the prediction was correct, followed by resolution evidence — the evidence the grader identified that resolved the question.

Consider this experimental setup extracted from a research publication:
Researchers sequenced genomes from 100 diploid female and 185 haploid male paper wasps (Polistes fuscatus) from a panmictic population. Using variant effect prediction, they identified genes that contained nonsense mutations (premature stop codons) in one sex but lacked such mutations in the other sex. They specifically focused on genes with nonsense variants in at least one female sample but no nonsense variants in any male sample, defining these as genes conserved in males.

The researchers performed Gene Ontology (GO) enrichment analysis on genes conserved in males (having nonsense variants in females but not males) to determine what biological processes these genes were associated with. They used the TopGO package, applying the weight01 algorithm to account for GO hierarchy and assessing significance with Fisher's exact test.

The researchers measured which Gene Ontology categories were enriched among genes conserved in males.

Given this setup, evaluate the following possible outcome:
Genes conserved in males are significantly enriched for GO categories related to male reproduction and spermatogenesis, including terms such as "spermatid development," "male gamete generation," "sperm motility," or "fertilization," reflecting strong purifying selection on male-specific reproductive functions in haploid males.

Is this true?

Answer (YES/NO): NO